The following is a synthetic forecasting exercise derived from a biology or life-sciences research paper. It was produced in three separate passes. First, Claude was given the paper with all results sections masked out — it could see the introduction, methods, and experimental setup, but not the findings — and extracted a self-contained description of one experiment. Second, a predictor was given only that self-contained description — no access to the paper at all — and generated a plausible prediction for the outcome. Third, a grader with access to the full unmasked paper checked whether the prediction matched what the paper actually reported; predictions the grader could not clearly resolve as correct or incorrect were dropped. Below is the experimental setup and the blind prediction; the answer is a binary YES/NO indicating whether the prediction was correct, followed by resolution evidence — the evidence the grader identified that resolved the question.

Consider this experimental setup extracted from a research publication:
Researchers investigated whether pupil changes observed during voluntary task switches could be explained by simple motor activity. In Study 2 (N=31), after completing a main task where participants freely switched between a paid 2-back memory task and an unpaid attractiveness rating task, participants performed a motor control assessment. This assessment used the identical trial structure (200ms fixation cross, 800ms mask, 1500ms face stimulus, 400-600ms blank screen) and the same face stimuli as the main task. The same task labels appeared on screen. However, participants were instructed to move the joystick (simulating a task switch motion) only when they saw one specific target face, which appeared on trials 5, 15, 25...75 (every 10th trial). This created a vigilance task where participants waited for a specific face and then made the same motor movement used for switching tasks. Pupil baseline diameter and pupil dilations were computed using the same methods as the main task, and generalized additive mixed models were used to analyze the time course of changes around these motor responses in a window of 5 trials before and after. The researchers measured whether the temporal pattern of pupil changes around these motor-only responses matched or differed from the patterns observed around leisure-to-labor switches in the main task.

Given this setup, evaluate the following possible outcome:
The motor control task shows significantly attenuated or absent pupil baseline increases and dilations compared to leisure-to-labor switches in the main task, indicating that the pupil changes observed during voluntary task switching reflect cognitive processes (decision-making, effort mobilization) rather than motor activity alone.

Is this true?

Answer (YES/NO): NO